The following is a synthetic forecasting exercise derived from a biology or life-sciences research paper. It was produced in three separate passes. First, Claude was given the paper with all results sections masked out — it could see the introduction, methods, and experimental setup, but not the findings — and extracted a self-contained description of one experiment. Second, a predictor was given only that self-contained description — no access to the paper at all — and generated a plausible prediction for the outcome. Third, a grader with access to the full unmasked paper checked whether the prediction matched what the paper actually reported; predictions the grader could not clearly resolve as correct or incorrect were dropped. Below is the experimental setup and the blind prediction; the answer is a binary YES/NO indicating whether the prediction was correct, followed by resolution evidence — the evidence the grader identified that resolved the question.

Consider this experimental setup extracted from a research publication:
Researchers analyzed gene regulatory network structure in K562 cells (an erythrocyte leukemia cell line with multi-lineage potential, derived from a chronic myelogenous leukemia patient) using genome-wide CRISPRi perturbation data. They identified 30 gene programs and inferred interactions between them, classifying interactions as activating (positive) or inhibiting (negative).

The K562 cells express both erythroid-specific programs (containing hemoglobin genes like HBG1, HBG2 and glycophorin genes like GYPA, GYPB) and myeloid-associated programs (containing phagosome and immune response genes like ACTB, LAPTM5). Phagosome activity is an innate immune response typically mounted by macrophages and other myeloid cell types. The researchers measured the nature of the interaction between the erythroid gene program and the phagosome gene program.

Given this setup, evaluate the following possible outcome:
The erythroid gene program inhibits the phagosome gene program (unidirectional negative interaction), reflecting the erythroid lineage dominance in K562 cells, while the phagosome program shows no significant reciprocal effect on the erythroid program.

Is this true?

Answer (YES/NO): NO